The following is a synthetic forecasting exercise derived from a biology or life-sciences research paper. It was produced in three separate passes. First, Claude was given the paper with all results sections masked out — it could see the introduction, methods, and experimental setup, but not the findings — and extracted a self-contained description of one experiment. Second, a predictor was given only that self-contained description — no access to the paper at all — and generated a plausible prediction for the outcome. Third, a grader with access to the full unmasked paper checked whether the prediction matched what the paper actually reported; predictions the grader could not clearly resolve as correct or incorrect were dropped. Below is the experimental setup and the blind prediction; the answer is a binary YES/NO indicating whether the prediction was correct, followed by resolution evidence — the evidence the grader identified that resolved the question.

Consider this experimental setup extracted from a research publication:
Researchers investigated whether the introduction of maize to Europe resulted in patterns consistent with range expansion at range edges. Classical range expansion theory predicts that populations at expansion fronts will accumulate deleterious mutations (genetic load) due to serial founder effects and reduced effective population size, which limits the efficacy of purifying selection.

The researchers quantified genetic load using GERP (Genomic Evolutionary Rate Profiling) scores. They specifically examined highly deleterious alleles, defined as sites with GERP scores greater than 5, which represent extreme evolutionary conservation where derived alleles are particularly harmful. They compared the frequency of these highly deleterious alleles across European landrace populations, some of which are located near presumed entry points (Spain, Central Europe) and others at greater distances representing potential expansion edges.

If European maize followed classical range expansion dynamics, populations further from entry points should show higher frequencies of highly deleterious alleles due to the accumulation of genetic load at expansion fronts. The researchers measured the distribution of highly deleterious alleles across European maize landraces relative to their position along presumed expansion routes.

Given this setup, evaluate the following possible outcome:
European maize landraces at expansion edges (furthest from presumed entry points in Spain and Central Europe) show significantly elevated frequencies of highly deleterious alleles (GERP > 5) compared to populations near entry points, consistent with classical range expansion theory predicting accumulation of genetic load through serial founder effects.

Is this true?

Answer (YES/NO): NO